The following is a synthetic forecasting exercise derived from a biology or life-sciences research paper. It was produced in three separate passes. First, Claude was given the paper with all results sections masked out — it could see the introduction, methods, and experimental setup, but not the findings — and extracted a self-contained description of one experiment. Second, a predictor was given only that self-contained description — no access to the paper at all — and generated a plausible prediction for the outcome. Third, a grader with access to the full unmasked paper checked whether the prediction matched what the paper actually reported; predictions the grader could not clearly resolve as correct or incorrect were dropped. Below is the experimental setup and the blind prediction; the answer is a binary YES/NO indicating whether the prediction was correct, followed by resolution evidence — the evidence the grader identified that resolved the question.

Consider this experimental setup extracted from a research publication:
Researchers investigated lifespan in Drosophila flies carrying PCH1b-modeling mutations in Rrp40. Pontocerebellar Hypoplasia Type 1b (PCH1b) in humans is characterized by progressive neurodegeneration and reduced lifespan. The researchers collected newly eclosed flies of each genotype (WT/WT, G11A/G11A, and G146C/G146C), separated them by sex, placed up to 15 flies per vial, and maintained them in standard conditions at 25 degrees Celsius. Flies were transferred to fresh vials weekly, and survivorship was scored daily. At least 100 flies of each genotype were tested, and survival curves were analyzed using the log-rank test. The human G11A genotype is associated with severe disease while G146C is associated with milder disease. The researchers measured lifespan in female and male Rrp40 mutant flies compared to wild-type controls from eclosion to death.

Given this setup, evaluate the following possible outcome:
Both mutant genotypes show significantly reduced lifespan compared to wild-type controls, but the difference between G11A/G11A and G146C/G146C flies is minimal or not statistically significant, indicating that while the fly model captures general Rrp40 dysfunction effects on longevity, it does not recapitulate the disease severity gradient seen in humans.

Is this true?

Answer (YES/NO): NO